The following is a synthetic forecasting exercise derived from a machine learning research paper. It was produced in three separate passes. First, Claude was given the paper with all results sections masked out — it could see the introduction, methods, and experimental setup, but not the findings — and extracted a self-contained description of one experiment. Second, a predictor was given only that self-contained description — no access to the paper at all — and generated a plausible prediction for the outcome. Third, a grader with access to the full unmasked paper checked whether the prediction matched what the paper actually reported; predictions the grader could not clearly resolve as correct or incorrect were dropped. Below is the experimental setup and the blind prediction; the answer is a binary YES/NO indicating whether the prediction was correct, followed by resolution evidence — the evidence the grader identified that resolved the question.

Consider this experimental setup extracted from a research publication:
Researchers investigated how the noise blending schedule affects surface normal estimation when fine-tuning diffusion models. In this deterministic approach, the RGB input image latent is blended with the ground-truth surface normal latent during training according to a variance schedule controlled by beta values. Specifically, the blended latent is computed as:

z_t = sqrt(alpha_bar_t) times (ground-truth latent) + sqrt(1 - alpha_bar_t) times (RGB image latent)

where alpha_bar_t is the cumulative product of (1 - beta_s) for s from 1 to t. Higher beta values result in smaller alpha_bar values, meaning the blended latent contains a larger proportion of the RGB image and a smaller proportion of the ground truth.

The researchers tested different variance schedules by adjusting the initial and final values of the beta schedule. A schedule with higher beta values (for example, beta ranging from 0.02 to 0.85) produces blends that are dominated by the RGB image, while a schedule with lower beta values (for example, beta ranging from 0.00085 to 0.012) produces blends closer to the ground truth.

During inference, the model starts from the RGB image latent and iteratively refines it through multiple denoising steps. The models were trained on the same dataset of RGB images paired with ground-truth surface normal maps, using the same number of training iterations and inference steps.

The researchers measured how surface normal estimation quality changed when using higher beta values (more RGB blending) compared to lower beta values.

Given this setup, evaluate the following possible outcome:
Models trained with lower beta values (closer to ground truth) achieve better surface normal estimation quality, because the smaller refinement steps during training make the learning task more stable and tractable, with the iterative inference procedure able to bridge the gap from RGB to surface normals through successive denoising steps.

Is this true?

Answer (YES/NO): NO